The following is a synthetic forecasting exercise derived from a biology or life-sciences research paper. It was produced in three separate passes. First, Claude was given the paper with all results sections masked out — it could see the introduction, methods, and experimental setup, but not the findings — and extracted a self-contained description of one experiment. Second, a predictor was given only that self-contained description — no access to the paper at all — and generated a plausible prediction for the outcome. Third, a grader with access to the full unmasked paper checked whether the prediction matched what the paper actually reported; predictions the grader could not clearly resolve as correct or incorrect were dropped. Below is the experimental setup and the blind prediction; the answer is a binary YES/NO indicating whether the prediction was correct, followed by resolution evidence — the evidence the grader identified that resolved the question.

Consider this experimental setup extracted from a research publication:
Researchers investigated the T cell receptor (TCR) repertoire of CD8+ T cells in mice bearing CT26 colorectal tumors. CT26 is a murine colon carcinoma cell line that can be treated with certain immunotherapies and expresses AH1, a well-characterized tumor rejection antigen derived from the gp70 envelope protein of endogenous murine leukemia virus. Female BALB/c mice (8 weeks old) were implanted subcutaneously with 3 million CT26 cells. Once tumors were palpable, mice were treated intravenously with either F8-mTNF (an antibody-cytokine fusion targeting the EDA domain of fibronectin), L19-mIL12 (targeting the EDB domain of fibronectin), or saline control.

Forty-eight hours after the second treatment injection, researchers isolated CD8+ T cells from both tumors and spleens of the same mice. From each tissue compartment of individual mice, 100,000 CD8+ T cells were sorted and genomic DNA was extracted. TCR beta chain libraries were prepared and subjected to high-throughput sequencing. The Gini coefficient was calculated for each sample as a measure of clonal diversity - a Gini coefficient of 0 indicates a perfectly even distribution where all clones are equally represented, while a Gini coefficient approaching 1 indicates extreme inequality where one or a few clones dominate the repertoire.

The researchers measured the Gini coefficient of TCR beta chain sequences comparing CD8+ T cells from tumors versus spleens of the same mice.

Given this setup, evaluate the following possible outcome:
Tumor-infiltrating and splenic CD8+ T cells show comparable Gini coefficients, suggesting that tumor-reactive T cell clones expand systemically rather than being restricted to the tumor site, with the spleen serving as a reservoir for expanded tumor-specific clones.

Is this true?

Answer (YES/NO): NO